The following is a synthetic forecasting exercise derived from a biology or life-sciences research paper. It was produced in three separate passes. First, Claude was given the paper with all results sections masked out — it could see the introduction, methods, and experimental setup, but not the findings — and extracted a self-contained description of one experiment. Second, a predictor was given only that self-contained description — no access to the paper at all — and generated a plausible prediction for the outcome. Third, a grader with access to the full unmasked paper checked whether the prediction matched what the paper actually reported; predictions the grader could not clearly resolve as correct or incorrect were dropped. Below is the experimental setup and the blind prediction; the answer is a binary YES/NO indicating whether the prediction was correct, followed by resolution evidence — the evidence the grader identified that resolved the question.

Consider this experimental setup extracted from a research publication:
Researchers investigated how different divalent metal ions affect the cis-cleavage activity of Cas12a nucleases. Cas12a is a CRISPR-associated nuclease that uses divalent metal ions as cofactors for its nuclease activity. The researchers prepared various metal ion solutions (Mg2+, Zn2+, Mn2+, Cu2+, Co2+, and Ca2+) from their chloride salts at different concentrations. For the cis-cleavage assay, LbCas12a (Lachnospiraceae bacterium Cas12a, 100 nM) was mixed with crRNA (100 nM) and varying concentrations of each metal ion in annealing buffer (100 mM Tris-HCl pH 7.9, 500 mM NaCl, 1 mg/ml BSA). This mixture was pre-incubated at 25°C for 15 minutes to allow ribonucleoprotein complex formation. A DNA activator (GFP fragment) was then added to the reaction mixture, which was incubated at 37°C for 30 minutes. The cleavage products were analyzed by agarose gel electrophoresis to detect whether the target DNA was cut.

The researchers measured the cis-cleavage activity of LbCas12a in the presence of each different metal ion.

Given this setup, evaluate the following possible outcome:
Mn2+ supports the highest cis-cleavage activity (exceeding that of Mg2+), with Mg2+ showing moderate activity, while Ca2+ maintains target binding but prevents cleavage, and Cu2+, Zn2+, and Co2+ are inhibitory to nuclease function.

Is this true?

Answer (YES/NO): NO